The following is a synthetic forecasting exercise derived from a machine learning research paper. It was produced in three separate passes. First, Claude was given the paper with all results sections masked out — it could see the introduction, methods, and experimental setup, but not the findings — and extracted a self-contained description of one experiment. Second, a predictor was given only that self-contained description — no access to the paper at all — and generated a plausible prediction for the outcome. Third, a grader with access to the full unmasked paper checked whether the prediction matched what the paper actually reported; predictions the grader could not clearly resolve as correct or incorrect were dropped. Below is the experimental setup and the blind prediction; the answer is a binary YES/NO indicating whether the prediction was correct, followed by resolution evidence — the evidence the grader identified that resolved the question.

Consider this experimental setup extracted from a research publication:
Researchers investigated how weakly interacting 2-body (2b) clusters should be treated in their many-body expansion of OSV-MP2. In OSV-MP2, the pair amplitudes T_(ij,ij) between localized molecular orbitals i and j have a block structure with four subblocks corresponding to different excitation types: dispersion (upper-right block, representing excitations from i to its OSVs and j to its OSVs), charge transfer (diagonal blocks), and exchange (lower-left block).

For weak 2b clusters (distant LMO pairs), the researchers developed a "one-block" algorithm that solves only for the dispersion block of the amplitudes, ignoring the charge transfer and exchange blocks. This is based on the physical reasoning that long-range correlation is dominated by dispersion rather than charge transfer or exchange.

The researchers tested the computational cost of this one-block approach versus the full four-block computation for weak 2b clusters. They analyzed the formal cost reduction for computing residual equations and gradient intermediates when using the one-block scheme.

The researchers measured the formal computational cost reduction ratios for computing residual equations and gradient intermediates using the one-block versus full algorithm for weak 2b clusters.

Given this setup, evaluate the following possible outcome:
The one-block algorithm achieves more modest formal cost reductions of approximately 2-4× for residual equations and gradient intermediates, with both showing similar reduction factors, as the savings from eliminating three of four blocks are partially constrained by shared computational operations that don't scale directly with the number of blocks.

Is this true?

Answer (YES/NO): NO